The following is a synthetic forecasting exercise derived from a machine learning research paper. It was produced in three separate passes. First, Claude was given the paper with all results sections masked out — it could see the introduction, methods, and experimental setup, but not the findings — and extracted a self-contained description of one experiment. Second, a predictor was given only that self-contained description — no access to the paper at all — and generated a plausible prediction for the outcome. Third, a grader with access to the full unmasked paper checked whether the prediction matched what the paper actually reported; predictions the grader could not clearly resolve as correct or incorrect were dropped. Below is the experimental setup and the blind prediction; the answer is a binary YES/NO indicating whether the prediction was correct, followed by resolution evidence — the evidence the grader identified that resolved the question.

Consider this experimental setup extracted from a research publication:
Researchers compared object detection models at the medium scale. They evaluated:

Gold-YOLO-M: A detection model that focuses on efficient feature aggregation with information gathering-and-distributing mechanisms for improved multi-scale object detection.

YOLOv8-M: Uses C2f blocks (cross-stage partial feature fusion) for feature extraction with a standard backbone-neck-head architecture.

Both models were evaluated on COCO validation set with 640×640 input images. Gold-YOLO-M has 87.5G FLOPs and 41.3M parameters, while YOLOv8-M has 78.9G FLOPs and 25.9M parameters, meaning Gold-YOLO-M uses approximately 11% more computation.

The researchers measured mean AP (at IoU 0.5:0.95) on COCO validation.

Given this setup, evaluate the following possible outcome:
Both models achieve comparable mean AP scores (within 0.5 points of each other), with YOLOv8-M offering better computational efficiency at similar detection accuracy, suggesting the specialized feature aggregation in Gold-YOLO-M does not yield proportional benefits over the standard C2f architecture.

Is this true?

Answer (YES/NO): YES